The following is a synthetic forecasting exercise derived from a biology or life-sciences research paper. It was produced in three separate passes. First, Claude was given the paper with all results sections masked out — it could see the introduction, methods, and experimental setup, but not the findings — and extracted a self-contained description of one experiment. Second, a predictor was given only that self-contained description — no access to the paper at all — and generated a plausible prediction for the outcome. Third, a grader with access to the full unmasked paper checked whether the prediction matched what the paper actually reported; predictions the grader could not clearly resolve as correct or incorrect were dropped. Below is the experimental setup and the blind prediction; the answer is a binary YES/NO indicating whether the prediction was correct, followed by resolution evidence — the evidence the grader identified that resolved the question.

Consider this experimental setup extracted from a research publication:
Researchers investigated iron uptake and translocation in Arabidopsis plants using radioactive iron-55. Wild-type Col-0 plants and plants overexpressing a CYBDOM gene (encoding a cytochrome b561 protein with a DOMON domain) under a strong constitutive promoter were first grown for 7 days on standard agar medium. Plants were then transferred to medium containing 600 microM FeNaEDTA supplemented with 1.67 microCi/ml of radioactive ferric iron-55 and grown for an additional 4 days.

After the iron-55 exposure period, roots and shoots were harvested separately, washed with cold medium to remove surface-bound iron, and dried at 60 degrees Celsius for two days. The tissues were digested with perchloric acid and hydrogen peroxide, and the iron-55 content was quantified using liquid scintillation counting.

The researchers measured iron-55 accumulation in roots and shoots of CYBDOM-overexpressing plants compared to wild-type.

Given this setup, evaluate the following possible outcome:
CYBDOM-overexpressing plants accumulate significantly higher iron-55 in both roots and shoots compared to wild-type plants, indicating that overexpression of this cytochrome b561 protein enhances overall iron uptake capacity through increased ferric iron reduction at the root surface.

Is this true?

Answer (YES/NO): NO